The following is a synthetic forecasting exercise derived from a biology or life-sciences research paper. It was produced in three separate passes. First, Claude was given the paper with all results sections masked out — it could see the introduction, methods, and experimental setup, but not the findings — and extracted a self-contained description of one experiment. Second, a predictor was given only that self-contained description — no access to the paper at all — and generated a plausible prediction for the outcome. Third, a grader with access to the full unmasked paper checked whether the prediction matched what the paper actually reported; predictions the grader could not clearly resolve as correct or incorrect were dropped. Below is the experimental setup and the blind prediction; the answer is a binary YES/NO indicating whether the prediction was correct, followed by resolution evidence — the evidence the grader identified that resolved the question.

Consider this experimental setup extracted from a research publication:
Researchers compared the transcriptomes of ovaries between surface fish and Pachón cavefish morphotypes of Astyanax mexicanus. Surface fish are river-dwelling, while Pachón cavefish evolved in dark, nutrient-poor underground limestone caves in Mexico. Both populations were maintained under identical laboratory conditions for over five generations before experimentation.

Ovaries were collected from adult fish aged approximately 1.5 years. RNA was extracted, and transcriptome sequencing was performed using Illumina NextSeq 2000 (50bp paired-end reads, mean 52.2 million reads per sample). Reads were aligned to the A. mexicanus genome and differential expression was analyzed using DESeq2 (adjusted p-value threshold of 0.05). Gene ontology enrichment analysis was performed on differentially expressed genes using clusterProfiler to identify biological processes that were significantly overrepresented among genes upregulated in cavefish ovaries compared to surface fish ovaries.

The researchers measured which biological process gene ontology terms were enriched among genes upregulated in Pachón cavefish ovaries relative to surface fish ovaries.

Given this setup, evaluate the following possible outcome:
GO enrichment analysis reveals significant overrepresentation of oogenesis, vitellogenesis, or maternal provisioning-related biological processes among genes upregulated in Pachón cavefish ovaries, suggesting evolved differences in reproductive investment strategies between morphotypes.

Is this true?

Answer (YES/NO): NO